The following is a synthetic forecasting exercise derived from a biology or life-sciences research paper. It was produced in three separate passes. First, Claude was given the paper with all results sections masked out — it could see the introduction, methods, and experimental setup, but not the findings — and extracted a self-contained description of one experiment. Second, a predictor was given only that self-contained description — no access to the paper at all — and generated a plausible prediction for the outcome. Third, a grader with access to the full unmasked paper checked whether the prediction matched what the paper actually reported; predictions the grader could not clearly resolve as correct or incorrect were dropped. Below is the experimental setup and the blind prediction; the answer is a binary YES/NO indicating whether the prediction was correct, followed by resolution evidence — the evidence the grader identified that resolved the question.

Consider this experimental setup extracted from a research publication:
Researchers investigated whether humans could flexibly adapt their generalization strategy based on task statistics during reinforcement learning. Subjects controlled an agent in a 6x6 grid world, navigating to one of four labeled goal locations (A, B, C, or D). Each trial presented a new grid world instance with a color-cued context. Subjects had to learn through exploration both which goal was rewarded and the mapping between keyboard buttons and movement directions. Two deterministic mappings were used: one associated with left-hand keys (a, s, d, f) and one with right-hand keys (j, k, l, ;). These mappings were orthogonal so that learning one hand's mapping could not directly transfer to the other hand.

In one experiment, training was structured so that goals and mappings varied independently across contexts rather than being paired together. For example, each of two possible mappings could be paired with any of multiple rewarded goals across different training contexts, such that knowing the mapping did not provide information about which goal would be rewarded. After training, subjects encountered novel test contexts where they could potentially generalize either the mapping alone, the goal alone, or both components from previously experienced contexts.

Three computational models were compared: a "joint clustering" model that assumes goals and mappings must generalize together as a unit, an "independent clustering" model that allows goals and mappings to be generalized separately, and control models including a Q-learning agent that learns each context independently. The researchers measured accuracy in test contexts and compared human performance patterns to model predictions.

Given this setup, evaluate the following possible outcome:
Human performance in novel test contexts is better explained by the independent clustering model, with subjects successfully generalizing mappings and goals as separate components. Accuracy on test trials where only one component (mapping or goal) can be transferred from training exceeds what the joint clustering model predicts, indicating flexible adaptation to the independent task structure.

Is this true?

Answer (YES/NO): YES